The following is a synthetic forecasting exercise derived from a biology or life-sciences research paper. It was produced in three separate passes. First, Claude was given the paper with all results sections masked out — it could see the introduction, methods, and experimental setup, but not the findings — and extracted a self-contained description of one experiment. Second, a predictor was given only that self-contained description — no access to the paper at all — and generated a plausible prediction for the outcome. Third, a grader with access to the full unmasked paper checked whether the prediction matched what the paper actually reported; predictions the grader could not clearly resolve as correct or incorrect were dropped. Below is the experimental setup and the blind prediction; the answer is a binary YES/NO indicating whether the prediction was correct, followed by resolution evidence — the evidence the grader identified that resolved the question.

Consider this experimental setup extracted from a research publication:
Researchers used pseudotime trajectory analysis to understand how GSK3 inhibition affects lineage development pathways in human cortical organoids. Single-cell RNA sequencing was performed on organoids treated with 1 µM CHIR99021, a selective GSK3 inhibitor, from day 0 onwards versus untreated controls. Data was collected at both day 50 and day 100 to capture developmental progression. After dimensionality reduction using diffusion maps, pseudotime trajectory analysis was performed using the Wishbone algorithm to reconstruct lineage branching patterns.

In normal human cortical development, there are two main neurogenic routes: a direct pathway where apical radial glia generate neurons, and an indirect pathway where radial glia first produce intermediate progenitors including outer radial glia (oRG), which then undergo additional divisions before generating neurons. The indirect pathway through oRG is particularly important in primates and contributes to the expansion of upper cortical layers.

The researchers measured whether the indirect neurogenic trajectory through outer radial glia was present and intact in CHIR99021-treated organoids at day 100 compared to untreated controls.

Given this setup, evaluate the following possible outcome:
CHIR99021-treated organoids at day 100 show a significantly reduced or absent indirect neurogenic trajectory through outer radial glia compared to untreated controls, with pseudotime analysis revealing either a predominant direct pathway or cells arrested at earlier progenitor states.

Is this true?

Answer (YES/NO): YES